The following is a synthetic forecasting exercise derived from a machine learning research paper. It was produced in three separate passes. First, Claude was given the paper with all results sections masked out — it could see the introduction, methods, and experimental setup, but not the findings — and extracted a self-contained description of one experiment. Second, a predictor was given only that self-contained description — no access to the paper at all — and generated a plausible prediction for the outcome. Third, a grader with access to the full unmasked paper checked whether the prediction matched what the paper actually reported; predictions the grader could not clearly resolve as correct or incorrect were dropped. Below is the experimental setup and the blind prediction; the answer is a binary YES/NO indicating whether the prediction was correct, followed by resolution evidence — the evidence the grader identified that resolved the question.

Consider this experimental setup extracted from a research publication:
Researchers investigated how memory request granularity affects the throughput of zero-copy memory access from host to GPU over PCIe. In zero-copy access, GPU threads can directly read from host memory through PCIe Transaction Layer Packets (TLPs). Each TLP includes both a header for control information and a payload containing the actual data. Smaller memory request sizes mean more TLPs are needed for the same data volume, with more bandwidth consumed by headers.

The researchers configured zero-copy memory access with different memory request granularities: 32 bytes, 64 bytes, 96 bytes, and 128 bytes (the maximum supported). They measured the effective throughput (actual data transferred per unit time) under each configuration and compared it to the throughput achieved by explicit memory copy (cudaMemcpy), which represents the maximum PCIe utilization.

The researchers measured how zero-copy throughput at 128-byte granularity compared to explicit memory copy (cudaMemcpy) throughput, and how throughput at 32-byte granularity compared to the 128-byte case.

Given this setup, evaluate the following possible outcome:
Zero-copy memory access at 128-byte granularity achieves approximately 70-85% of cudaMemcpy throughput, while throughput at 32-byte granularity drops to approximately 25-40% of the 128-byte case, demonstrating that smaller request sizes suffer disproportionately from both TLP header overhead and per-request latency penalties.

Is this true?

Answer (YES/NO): NO